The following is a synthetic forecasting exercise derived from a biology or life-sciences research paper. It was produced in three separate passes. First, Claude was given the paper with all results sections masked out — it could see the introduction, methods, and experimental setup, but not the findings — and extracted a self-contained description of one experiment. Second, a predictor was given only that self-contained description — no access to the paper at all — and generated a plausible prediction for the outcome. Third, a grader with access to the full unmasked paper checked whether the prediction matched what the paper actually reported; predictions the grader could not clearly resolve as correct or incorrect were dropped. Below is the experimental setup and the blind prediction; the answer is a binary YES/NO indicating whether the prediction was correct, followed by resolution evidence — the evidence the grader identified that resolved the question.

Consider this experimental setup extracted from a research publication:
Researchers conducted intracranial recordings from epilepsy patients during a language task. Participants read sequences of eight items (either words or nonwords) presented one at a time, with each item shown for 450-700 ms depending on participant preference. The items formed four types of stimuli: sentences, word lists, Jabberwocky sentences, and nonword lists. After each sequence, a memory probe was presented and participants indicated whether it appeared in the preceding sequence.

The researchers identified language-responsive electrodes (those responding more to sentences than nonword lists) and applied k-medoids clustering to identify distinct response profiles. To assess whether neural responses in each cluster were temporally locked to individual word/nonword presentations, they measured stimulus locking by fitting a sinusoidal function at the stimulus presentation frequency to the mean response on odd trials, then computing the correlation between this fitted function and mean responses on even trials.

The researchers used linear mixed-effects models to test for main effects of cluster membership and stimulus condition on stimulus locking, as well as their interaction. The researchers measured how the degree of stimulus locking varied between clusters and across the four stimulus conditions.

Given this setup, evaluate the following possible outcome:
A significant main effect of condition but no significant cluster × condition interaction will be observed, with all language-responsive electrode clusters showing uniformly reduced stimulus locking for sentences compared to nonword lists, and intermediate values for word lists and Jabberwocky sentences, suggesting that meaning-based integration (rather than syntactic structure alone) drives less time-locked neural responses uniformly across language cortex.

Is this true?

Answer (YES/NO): NO